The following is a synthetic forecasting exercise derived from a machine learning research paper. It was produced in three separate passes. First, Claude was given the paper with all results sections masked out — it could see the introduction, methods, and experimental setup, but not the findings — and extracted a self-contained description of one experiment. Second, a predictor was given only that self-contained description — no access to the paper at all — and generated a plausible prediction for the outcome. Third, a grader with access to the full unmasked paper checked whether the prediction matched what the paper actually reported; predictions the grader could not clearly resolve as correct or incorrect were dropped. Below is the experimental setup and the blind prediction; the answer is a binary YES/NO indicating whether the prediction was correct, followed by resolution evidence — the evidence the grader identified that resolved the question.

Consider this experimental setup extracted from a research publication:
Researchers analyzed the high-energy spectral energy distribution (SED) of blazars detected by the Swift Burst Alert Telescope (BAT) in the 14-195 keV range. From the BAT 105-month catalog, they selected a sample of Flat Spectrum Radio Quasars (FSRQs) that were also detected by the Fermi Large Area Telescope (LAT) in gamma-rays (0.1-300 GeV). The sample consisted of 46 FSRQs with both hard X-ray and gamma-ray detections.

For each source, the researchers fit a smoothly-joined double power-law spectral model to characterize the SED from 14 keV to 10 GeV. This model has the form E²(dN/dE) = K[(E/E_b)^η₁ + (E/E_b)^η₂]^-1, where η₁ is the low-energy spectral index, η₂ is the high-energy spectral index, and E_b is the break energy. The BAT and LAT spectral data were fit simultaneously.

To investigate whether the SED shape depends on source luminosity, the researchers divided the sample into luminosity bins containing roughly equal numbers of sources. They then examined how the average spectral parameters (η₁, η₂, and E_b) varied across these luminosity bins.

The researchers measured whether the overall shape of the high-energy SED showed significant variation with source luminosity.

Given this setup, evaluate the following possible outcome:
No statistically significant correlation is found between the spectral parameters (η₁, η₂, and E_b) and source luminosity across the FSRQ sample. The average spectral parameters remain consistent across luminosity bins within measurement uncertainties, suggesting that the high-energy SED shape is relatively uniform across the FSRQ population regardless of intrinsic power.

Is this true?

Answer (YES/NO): YES